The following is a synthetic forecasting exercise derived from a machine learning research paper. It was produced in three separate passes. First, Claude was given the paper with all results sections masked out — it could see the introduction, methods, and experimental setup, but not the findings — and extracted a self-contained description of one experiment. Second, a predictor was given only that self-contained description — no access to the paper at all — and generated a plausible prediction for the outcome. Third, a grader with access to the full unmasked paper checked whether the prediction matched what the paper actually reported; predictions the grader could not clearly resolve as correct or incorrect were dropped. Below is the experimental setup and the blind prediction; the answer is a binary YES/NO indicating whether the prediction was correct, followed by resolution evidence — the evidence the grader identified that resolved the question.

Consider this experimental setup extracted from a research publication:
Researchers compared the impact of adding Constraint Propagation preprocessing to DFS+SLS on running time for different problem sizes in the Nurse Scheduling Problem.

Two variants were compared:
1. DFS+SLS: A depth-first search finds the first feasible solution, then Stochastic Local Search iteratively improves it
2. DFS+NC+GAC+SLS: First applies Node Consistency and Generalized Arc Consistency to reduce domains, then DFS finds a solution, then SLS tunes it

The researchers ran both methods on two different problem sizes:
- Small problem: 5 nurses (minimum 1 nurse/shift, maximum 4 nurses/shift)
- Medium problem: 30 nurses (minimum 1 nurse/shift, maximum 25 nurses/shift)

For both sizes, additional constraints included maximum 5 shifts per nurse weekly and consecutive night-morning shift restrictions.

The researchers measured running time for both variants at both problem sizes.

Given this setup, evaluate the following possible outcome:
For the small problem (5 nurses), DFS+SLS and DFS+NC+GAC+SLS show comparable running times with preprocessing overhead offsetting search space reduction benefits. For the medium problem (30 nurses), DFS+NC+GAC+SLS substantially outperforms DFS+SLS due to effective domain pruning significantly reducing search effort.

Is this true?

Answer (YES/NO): NO